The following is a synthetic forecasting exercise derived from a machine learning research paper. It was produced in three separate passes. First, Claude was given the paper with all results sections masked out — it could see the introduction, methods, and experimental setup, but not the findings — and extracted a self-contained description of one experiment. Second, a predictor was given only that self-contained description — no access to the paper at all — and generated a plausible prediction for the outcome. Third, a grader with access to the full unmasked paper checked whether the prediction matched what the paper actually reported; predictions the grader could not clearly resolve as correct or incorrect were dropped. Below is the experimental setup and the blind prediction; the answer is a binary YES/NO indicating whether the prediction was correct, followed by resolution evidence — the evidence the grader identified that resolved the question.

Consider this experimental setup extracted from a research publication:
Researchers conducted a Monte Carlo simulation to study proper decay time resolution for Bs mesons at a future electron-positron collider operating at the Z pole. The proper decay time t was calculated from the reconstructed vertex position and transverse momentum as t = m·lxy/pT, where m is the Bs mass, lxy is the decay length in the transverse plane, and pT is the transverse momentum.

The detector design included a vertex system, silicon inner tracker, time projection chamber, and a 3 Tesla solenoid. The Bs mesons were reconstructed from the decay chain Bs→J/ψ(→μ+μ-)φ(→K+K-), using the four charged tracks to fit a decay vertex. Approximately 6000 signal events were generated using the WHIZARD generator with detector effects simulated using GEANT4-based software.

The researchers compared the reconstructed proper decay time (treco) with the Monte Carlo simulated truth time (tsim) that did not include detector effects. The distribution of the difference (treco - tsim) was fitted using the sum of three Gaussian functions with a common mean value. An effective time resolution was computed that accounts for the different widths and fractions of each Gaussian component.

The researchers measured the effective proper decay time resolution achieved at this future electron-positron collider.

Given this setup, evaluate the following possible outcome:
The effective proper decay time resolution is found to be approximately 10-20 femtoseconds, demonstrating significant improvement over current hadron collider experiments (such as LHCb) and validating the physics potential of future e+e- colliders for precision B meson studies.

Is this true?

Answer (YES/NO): NO